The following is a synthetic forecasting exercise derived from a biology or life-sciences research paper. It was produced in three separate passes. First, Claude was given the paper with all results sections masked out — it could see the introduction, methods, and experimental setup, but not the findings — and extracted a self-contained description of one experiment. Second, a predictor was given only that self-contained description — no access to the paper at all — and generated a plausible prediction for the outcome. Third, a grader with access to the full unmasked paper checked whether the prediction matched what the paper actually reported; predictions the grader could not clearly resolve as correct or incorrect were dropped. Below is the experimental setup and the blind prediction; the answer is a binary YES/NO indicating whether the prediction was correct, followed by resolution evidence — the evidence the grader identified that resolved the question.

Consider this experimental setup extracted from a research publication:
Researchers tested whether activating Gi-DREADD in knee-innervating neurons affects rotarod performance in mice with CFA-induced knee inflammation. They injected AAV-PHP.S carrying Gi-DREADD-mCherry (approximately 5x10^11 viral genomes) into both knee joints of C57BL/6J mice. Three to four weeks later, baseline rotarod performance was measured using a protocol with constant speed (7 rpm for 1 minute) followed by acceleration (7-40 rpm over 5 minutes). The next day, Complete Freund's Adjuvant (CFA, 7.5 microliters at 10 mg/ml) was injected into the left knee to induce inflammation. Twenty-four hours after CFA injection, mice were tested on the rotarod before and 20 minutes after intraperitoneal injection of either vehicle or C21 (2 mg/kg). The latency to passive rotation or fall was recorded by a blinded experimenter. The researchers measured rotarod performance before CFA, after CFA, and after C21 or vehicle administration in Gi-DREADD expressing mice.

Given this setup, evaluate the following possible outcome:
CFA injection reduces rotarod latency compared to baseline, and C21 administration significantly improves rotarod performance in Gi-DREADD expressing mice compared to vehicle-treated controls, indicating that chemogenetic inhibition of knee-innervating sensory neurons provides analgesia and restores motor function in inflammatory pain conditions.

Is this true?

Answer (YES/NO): NO